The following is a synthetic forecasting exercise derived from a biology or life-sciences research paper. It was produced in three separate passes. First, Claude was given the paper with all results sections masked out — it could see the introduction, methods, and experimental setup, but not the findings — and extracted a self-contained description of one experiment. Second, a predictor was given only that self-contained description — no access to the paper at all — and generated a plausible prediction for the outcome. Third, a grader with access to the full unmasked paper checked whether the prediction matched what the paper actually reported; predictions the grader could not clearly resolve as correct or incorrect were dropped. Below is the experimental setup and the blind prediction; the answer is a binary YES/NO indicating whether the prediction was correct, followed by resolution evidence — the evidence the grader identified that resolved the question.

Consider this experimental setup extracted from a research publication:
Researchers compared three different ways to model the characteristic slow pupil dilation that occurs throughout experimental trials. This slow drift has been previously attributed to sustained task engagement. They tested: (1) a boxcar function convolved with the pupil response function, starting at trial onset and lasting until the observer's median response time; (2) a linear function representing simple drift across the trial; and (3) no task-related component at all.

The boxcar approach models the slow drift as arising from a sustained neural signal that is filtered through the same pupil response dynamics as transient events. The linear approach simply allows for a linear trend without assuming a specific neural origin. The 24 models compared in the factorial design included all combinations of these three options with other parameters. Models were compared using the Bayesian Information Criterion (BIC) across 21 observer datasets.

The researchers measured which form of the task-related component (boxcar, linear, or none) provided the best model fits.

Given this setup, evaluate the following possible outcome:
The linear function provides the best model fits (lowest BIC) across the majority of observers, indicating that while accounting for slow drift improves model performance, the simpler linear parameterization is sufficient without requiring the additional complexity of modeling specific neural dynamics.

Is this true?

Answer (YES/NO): NO